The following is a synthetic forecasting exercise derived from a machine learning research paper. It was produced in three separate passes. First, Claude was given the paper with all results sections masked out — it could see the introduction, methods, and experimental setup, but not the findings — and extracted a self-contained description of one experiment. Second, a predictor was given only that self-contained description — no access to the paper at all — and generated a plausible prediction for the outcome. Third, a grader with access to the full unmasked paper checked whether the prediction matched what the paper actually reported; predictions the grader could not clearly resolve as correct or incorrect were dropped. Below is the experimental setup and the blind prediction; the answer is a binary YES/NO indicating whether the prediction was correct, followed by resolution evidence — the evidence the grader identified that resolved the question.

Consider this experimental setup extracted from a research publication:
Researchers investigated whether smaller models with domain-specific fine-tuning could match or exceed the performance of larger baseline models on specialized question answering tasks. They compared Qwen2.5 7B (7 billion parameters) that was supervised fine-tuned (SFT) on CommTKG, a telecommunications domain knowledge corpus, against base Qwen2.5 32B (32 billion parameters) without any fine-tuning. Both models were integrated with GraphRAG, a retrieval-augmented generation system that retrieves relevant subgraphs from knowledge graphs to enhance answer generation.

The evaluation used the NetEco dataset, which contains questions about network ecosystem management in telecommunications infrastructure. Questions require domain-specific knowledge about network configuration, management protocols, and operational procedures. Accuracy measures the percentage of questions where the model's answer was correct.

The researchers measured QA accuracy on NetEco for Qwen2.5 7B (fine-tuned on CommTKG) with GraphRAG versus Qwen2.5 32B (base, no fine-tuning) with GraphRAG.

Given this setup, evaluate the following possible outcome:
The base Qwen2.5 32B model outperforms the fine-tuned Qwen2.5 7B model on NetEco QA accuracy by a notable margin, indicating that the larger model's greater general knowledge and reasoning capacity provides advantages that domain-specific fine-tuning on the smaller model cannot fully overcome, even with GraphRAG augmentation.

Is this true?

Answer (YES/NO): NO